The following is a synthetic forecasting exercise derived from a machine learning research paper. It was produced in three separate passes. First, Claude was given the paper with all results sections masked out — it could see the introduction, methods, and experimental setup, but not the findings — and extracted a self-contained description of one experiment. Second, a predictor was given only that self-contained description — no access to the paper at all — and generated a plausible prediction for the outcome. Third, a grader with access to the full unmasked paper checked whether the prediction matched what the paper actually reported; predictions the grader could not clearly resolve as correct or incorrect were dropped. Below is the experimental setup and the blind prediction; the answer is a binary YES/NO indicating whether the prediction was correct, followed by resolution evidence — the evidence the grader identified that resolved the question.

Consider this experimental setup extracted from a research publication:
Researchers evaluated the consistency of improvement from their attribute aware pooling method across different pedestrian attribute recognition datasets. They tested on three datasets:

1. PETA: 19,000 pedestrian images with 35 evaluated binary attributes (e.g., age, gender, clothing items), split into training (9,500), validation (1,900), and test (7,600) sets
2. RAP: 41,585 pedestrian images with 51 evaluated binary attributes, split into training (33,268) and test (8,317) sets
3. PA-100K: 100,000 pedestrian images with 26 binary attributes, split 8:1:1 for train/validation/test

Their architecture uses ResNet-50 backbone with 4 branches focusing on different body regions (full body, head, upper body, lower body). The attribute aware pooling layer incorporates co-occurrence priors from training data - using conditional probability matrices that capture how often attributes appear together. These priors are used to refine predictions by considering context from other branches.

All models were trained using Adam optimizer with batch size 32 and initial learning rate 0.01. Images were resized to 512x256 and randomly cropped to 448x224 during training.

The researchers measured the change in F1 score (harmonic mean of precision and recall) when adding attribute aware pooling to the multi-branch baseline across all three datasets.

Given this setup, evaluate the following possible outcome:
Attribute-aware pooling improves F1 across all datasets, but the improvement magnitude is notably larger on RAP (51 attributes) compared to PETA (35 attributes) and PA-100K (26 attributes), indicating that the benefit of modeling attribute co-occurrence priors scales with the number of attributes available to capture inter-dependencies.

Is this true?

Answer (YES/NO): NO